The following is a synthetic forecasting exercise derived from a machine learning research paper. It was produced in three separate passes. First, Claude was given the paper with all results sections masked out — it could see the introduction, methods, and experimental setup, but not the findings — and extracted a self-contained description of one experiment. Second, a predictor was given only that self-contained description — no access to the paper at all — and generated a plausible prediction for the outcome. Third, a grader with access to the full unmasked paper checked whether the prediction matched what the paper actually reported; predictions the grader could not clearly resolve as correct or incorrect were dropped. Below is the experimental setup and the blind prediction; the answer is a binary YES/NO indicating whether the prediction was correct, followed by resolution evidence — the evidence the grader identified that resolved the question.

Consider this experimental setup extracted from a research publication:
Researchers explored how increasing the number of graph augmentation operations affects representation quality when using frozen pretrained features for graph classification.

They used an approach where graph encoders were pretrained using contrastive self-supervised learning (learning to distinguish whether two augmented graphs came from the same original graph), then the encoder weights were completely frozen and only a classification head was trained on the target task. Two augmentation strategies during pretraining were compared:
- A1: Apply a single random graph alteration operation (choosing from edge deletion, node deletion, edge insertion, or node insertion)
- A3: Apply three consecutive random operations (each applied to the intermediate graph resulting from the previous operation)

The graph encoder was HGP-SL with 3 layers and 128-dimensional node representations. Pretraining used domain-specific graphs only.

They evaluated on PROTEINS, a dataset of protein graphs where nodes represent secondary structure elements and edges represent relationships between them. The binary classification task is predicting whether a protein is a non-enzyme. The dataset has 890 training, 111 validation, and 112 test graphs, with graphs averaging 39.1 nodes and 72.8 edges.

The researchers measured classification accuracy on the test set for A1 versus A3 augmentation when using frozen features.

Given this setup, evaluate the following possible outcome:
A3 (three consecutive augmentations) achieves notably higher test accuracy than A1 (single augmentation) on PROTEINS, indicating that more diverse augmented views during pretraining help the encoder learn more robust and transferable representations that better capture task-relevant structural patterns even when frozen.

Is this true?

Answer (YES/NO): NO